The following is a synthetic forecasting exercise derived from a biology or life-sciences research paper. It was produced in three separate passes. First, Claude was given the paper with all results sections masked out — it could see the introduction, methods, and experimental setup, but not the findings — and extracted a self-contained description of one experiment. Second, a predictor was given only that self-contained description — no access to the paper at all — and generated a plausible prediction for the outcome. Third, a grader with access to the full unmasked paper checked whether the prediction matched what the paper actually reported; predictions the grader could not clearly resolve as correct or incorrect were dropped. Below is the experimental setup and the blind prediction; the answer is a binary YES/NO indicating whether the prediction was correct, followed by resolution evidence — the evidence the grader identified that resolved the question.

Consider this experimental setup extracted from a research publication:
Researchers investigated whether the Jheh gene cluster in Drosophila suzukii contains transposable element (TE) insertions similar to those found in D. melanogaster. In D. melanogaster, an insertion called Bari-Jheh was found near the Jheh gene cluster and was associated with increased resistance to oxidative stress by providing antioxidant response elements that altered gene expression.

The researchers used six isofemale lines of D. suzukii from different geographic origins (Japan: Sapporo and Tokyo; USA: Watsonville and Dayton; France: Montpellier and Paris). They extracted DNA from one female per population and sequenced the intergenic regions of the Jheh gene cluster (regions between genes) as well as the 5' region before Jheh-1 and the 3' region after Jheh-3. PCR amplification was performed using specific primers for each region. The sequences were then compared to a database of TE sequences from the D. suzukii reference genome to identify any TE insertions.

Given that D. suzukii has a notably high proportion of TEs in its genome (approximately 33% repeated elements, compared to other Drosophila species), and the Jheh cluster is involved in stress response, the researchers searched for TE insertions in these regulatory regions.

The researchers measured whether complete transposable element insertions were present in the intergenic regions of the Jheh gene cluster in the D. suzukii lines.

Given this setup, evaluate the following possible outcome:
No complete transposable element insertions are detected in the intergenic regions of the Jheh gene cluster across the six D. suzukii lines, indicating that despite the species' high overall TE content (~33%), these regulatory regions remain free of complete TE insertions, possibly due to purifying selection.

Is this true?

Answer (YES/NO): YES